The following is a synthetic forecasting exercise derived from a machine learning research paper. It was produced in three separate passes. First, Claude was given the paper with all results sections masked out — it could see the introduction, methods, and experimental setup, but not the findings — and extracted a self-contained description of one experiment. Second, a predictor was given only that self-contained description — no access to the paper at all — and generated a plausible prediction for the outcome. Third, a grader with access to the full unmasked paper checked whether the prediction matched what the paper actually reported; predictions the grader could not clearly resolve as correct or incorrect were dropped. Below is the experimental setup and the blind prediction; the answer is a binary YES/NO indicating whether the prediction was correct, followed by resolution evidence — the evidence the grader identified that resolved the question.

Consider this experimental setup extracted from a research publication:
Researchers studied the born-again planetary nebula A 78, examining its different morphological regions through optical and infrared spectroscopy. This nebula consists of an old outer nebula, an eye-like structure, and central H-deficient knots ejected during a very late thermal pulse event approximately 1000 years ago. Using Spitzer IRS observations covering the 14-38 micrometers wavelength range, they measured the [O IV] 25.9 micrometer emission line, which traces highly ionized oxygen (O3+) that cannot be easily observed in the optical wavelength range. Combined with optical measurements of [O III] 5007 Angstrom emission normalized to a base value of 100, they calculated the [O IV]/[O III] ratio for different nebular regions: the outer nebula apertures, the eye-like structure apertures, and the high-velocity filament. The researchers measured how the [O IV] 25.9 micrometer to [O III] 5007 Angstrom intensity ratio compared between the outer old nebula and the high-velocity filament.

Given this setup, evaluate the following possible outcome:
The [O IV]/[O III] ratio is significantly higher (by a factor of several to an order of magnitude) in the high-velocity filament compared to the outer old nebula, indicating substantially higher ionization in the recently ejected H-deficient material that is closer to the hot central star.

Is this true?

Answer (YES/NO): NO